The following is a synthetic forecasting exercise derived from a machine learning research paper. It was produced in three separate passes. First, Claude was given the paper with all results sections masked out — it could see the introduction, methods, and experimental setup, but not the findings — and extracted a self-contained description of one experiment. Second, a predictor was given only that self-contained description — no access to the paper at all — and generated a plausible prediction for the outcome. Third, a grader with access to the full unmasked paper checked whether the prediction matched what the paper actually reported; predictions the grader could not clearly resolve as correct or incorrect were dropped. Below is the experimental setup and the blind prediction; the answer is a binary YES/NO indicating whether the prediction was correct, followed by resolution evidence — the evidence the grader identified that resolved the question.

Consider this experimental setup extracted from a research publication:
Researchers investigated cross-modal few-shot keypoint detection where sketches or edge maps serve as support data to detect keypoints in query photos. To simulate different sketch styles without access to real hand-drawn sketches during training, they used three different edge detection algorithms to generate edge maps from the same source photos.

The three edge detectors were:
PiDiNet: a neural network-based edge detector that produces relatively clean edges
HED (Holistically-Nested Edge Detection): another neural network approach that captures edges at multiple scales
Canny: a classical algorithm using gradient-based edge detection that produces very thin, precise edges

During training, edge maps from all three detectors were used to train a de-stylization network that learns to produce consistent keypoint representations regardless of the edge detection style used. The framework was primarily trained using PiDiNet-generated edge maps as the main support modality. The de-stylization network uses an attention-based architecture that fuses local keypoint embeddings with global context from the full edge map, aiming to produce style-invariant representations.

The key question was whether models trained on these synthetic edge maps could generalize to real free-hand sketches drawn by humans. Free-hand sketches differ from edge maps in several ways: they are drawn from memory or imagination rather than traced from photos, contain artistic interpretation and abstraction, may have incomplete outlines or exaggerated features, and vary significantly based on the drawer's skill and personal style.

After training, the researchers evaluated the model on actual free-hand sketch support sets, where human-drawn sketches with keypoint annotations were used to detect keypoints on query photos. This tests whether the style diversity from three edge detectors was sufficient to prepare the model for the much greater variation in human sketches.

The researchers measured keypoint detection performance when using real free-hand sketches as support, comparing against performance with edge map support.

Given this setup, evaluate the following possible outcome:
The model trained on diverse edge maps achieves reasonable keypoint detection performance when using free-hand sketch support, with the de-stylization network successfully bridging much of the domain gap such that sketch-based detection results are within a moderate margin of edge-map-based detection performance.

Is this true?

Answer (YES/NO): YES